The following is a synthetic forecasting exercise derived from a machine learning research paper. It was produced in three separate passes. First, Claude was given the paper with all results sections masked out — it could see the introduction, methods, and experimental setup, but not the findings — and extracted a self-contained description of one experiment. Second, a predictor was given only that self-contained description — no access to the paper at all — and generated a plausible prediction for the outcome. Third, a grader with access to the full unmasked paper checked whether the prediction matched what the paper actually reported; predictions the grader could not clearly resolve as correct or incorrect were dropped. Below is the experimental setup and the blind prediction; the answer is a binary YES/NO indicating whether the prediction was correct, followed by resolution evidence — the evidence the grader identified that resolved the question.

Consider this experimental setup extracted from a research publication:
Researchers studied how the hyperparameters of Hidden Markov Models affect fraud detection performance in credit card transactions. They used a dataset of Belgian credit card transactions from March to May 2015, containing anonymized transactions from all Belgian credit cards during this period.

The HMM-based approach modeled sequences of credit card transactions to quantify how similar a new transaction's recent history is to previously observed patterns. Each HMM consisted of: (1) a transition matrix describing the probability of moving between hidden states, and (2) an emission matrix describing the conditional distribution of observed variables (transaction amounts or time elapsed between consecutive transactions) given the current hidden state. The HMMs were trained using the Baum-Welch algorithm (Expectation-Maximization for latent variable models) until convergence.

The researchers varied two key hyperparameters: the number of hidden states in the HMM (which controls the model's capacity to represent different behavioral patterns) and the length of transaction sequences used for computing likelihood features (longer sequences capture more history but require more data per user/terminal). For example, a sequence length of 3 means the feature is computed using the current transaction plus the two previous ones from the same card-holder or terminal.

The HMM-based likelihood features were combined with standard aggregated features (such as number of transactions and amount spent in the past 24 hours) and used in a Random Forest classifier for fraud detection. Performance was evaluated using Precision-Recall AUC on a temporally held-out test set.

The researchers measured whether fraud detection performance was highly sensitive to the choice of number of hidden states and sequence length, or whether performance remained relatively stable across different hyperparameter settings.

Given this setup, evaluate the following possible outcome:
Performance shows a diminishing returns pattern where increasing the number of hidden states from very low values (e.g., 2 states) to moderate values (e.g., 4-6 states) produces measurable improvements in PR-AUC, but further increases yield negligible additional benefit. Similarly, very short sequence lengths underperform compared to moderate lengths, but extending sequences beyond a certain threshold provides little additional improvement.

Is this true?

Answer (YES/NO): NO